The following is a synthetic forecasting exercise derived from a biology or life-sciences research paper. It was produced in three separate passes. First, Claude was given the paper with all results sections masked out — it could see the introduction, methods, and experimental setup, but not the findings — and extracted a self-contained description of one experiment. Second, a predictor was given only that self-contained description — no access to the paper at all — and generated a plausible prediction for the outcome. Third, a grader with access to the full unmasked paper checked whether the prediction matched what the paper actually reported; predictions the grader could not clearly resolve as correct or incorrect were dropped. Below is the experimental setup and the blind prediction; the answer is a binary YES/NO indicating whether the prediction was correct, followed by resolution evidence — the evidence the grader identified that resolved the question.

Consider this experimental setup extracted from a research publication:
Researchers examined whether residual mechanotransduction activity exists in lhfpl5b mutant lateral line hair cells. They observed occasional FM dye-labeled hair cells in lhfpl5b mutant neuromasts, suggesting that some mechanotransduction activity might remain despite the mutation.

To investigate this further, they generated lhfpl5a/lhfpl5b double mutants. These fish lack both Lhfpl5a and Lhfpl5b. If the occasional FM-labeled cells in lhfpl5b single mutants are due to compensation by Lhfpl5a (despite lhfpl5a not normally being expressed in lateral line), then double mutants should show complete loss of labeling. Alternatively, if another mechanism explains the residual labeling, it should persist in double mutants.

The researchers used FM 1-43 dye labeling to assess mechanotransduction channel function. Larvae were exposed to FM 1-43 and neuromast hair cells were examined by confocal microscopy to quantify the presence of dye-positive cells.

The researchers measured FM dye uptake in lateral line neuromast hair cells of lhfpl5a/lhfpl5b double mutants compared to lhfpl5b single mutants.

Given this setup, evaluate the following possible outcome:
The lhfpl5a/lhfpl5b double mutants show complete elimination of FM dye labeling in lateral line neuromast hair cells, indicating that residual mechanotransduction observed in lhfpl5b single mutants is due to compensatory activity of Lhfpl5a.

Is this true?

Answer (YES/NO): NO